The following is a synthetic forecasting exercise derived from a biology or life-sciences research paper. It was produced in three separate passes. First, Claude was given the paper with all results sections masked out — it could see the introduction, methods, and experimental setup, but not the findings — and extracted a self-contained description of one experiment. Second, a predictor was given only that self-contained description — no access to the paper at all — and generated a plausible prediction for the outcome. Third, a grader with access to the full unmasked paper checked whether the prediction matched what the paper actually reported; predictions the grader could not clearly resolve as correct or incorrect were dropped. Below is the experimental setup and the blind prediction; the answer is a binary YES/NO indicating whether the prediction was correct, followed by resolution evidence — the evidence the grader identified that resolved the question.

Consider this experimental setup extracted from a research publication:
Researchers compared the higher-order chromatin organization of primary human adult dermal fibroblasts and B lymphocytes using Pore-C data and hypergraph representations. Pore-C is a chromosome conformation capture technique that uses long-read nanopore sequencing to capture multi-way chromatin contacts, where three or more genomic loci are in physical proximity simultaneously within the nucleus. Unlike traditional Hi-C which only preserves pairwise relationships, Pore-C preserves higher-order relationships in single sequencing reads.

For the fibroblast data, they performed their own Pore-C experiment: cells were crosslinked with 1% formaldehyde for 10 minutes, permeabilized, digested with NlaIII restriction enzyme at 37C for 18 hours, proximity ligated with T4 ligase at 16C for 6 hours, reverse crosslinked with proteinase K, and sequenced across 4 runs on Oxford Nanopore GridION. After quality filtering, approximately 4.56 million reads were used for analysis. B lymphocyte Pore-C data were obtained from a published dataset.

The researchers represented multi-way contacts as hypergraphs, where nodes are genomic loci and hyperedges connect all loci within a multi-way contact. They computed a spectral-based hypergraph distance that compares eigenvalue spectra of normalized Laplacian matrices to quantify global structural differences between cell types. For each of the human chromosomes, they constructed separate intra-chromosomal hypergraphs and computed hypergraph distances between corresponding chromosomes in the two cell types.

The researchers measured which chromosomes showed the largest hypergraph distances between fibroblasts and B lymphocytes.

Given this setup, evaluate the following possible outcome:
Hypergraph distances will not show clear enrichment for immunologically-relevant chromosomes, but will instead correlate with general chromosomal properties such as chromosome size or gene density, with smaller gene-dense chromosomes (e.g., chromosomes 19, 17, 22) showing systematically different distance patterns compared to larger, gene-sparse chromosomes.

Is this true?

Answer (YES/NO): NO